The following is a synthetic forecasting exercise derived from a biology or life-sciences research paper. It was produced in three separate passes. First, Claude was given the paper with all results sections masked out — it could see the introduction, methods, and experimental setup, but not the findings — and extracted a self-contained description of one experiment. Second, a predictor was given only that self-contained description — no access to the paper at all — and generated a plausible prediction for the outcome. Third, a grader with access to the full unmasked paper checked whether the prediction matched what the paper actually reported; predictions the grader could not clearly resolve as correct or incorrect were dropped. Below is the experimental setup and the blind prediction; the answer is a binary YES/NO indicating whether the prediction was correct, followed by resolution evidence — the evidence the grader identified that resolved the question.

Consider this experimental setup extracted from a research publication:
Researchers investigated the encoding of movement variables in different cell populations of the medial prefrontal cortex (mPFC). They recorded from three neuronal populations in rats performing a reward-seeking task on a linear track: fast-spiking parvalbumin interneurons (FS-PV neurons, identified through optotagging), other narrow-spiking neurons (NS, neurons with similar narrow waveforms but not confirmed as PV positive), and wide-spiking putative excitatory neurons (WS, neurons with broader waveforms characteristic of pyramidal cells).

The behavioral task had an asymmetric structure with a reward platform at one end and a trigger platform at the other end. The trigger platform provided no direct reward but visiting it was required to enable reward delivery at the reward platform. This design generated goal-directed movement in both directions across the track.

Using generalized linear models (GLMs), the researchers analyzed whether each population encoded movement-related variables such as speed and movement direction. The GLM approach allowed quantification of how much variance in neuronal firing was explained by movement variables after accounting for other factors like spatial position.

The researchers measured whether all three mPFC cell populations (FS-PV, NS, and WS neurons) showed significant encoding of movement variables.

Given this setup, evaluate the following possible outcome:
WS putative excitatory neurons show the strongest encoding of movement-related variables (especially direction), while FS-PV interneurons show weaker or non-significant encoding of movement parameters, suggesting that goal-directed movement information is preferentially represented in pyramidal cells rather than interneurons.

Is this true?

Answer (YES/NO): NO